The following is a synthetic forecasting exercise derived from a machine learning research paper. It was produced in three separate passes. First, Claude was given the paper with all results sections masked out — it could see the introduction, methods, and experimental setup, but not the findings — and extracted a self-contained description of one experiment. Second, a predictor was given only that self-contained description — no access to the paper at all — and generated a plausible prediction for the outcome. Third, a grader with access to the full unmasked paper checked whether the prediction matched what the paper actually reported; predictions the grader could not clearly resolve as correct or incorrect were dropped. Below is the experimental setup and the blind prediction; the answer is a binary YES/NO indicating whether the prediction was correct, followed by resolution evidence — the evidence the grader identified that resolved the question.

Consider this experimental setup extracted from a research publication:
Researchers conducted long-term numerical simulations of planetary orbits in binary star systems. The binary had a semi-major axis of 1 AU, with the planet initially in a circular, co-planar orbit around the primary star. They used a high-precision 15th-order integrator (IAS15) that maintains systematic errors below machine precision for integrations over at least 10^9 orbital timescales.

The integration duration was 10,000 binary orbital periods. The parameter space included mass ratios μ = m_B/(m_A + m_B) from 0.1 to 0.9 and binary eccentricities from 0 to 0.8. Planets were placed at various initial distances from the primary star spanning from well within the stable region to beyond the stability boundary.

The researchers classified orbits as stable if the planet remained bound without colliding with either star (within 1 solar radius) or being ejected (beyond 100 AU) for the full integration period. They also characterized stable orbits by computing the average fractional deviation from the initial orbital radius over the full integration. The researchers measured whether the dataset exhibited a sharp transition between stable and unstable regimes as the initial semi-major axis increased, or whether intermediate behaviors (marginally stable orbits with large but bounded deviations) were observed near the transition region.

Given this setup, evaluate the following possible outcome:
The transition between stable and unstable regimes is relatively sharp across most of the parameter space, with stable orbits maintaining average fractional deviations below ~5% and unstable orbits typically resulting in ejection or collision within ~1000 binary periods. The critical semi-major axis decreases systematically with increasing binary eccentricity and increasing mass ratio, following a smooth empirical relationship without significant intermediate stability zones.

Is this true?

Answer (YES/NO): NO